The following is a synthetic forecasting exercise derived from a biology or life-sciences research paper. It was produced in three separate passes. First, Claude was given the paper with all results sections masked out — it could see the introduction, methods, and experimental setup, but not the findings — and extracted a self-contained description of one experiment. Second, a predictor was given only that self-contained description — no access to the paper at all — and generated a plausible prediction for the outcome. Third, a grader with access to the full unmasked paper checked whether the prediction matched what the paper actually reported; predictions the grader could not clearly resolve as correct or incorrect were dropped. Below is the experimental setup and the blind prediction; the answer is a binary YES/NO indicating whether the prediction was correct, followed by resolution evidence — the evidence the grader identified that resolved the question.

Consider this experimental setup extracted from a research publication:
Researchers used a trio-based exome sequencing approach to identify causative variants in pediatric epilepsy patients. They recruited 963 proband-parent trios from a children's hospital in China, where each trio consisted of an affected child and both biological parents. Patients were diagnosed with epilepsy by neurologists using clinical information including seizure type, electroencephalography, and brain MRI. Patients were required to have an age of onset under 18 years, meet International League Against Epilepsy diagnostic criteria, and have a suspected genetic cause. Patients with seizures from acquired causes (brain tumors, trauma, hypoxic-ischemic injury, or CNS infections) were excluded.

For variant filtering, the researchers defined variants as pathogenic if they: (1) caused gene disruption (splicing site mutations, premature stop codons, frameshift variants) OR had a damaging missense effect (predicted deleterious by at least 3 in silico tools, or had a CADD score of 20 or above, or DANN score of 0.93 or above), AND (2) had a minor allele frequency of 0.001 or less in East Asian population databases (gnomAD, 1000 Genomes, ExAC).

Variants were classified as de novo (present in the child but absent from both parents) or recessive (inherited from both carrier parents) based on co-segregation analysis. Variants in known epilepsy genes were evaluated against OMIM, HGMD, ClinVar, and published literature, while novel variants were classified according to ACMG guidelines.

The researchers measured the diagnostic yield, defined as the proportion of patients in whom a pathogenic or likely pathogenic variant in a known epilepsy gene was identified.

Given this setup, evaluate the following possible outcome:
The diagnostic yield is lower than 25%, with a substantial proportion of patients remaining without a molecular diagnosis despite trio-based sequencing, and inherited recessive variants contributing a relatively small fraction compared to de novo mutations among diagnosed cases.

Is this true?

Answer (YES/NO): NO